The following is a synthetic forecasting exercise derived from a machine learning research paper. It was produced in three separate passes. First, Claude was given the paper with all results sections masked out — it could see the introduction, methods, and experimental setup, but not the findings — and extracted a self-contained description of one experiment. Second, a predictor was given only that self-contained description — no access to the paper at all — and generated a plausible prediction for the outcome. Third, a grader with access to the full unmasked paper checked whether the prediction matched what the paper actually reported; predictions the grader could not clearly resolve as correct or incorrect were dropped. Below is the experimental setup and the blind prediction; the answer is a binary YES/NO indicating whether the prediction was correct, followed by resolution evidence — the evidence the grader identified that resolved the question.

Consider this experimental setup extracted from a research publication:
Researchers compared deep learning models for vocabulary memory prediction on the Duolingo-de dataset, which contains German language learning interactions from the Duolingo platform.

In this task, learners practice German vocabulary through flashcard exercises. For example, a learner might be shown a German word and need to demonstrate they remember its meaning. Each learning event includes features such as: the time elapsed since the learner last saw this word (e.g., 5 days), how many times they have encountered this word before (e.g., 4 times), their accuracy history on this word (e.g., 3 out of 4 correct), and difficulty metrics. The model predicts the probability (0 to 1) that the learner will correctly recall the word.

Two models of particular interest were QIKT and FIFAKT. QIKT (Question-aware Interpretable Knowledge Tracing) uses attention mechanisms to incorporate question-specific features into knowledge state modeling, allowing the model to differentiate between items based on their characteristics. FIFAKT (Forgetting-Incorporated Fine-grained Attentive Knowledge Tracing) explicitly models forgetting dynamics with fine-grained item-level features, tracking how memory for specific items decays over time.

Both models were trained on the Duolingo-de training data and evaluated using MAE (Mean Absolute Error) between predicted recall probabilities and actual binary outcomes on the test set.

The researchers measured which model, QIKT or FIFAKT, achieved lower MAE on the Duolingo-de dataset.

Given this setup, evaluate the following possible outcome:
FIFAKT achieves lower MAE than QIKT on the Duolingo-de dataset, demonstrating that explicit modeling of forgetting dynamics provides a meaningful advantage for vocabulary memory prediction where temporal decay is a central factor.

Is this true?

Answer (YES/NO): NO